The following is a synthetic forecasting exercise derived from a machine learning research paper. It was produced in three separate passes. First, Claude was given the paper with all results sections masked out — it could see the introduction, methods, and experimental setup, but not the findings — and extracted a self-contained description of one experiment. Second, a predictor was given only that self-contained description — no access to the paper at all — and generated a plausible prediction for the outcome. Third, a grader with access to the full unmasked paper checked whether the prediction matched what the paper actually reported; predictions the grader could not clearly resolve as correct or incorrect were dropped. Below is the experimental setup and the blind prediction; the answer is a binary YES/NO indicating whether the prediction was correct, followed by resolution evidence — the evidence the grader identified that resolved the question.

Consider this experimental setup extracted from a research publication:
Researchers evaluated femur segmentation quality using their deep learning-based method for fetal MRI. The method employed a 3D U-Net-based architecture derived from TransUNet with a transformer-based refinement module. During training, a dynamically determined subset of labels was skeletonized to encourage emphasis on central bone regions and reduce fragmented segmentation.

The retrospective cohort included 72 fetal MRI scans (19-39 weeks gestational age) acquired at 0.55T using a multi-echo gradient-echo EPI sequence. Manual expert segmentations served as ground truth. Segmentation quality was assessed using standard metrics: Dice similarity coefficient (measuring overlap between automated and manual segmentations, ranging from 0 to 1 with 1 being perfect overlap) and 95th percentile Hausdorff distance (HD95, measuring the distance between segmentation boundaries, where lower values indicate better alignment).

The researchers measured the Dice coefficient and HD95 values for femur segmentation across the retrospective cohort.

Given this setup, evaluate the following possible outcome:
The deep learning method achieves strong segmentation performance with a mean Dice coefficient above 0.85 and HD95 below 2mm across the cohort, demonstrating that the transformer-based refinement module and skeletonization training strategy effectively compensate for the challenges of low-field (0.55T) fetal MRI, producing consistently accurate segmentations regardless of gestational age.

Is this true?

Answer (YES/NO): NO